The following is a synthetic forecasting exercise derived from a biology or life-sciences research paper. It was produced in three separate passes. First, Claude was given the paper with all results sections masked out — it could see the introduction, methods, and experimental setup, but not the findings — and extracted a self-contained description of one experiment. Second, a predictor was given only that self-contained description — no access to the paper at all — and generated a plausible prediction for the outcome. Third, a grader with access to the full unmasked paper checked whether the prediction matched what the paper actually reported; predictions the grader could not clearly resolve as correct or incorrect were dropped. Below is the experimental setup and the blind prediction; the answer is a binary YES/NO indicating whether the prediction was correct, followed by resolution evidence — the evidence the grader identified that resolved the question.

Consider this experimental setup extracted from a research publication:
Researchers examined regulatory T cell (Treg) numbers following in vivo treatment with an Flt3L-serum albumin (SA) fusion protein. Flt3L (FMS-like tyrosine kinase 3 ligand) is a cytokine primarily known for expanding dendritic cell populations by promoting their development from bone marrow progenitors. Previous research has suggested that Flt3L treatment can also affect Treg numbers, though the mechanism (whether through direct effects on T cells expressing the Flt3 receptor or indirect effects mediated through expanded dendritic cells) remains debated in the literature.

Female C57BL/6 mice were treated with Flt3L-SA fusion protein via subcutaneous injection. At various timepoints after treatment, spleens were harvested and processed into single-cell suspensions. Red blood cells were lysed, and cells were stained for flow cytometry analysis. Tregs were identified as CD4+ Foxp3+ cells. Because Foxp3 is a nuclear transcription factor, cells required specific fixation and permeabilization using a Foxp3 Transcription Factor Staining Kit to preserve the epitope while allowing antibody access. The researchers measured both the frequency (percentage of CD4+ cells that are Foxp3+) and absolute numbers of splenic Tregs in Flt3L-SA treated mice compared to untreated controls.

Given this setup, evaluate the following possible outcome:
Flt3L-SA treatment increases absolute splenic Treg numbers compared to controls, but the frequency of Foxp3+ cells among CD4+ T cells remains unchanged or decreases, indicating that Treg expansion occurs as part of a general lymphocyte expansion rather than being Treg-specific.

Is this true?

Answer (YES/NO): NO